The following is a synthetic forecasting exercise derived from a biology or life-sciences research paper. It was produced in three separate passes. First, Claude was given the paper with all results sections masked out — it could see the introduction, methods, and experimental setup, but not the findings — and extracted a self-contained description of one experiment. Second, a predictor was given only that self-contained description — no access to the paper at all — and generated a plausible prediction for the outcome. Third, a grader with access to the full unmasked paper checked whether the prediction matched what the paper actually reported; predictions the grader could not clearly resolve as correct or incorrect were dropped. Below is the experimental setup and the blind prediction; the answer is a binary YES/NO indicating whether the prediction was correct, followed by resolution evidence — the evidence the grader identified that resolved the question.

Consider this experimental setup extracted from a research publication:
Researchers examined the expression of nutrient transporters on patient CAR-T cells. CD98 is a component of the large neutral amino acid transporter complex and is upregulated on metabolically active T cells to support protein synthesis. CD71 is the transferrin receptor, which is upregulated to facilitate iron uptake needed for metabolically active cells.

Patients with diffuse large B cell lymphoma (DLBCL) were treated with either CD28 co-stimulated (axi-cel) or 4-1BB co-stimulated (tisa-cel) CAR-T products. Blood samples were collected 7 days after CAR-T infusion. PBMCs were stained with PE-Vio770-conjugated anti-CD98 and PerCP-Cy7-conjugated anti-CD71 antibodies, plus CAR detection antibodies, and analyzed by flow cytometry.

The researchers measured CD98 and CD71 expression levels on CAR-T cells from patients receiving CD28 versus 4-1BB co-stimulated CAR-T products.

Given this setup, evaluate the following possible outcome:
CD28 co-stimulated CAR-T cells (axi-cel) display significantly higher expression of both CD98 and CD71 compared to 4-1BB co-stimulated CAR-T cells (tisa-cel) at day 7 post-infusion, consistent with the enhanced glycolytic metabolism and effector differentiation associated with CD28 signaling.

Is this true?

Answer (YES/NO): NO